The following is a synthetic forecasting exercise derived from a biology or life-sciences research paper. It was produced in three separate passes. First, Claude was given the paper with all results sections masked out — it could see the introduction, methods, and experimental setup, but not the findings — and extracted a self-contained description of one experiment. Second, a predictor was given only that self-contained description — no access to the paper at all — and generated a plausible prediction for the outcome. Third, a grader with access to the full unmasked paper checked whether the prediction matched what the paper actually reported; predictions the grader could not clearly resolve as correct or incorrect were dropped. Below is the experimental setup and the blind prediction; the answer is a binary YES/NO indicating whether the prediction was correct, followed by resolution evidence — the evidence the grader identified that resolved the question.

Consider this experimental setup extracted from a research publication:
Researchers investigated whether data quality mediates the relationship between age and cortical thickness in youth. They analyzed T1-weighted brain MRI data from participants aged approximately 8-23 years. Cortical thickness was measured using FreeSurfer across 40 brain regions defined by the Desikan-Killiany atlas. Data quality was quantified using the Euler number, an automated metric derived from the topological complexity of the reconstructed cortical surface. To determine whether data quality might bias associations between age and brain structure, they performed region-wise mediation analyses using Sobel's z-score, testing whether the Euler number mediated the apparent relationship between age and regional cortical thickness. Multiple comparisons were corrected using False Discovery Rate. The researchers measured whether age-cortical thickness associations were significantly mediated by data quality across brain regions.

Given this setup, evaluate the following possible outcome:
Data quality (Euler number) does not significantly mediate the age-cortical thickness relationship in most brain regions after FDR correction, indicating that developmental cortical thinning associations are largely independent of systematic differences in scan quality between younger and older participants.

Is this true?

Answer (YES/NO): NO